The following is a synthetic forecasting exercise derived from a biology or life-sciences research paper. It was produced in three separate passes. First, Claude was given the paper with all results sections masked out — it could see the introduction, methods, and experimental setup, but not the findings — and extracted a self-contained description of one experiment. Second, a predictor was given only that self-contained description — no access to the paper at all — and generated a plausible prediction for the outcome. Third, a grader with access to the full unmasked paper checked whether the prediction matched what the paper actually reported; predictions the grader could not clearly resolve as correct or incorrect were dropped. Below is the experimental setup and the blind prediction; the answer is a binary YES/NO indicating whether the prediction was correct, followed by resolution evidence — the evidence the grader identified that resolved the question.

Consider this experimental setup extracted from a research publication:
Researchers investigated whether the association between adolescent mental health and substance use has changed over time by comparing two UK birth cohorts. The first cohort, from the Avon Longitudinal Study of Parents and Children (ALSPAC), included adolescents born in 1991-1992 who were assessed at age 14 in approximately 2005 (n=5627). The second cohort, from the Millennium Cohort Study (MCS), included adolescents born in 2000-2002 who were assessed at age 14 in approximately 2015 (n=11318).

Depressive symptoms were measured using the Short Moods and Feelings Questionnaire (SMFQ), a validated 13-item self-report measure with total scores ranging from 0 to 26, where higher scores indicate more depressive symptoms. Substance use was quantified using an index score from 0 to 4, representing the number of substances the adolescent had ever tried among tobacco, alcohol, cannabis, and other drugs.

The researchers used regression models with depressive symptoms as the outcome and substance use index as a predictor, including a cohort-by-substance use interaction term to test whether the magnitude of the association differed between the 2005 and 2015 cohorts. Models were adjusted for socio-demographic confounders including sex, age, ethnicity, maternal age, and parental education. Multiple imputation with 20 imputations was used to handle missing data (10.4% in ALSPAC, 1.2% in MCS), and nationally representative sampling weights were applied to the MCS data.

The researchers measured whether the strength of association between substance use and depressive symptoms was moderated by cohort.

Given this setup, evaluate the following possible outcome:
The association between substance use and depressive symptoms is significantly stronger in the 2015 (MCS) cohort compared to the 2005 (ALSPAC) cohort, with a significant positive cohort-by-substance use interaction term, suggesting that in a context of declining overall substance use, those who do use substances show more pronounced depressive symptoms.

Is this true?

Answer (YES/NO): YES